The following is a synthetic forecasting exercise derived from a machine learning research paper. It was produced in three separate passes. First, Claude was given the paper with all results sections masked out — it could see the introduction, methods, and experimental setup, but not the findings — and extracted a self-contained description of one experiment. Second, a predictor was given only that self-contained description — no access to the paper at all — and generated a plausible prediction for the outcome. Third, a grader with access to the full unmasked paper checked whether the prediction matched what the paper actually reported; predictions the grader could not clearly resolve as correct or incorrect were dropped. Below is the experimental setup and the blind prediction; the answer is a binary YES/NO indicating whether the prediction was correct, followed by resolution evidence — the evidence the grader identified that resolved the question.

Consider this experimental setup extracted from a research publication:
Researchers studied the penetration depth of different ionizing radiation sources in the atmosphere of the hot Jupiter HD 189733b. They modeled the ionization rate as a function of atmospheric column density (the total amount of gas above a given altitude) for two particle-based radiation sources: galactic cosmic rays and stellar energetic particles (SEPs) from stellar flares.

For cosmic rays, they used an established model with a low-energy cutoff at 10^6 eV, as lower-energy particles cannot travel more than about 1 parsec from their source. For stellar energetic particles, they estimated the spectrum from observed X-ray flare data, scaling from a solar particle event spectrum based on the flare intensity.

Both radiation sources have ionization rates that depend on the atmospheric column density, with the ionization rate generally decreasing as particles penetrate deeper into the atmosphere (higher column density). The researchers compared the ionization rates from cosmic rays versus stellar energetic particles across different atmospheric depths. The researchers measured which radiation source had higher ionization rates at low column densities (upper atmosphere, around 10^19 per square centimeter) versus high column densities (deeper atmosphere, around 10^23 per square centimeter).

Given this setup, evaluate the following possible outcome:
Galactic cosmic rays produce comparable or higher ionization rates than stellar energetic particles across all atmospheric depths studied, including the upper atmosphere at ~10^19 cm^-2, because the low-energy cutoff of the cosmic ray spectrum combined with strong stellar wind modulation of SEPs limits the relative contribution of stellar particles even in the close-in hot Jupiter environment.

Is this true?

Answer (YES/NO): NO